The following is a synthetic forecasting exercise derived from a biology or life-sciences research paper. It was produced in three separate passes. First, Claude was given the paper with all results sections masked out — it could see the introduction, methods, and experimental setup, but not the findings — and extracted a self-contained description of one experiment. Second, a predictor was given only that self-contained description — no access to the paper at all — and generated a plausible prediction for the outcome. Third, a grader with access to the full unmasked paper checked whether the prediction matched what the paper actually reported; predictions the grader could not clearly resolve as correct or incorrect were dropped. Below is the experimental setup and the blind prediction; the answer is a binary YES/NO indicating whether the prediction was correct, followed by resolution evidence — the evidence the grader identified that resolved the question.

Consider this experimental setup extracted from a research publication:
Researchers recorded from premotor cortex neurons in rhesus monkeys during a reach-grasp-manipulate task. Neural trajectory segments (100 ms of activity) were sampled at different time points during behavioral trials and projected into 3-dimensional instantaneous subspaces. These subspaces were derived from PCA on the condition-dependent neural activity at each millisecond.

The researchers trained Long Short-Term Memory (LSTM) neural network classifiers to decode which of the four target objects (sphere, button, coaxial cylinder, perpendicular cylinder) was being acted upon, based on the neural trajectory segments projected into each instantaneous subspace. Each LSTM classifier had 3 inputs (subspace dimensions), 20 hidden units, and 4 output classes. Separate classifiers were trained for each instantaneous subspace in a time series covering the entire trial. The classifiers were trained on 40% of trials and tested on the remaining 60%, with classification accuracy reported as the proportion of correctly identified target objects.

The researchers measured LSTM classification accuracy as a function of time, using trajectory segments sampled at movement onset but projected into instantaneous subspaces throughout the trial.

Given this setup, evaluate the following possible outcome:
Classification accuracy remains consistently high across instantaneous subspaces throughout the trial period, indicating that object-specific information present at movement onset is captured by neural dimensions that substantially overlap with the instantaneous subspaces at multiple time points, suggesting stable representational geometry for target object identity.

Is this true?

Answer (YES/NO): NO